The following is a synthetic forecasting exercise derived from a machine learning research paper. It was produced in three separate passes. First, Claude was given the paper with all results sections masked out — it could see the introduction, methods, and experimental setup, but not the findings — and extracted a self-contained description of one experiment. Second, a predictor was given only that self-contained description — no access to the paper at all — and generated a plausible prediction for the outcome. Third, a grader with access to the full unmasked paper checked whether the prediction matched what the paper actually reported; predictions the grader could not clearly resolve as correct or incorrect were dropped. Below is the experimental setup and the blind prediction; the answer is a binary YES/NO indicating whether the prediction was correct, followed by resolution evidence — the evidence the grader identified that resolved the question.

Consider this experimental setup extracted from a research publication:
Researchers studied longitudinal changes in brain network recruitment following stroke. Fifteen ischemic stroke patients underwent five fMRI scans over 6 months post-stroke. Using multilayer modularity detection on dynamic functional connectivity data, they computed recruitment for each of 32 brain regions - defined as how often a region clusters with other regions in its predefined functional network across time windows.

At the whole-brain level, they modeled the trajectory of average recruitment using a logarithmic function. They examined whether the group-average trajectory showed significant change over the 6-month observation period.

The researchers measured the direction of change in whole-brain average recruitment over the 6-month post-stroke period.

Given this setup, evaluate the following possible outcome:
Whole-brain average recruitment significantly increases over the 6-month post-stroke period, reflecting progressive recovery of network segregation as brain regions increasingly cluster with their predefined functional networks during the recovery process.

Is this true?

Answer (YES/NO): NO